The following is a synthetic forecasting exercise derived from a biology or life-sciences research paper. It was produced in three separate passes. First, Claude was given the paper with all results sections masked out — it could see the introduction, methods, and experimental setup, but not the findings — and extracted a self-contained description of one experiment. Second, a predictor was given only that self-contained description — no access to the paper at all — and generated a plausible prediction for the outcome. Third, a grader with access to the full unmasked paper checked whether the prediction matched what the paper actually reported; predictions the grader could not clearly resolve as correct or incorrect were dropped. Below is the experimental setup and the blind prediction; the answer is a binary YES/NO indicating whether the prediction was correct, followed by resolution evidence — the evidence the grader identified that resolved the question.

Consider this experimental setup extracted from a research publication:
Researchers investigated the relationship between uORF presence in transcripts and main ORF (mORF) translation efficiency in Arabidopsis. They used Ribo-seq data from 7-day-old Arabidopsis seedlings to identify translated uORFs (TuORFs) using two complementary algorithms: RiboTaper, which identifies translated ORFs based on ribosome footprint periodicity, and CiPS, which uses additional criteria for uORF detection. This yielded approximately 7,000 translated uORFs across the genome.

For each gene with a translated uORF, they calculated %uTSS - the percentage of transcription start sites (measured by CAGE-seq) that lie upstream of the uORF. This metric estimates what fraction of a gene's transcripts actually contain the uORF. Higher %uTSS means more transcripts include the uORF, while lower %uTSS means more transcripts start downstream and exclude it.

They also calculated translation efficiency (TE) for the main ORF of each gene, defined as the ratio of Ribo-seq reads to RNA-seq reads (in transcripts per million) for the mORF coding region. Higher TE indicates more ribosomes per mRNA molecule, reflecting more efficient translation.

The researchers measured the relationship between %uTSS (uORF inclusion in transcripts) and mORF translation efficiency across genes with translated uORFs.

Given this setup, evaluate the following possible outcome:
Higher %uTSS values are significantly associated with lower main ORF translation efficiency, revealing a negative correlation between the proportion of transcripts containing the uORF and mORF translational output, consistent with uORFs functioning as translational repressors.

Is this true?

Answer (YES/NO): YES